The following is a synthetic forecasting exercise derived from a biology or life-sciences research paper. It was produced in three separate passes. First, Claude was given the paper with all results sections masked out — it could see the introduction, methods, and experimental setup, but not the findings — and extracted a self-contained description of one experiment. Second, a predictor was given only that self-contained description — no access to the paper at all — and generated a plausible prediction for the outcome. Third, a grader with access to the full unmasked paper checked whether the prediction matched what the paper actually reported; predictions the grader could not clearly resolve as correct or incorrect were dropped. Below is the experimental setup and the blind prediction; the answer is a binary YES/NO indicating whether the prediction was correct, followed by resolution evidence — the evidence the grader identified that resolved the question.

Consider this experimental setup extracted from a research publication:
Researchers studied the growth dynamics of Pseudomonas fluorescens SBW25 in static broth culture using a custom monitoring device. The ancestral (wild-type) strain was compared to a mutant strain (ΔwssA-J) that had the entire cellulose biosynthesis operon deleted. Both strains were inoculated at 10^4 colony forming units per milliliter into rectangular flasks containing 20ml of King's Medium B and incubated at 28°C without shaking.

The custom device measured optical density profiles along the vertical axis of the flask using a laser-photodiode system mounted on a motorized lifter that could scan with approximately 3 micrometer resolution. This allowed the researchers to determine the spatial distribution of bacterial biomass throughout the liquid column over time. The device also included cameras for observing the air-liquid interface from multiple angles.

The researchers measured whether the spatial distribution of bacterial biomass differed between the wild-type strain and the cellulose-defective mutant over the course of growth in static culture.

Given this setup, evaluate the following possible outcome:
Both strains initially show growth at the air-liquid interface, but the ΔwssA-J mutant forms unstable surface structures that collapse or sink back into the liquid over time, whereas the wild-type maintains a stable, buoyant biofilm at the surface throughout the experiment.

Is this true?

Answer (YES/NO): NO